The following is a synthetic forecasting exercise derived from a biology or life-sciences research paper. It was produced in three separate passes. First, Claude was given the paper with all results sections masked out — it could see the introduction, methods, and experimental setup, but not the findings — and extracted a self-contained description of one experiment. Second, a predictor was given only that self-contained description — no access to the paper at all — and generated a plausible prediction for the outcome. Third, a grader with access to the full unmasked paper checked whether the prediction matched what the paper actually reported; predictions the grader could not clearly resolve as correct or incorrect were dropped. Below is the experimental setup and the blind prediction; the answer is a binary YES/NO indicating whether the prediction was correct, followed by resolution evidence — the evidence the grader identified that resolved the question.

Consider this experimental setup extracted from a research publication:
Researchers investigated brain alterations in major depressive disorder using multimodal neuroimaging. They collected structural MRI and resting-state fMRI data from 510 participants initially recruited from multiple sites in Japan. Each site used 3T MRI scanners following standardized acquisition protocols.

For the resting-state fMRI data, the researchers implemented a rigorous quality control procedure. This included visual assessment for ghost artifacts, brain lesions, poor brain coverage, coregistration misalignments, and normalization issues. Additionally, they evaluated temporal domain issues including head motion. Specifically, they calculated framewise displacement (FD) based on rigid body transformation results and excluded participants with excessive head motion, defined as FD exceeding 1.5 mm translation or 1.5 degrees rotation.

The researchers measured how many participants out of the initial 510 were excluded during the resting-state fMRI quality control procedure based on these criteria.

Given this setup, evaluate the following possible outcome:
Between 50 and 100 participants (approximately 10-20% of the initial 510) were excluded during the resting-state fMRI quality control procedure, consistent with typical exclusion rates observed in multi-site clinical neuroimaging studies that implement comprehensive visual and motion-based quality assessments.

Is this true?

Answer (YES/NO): NO